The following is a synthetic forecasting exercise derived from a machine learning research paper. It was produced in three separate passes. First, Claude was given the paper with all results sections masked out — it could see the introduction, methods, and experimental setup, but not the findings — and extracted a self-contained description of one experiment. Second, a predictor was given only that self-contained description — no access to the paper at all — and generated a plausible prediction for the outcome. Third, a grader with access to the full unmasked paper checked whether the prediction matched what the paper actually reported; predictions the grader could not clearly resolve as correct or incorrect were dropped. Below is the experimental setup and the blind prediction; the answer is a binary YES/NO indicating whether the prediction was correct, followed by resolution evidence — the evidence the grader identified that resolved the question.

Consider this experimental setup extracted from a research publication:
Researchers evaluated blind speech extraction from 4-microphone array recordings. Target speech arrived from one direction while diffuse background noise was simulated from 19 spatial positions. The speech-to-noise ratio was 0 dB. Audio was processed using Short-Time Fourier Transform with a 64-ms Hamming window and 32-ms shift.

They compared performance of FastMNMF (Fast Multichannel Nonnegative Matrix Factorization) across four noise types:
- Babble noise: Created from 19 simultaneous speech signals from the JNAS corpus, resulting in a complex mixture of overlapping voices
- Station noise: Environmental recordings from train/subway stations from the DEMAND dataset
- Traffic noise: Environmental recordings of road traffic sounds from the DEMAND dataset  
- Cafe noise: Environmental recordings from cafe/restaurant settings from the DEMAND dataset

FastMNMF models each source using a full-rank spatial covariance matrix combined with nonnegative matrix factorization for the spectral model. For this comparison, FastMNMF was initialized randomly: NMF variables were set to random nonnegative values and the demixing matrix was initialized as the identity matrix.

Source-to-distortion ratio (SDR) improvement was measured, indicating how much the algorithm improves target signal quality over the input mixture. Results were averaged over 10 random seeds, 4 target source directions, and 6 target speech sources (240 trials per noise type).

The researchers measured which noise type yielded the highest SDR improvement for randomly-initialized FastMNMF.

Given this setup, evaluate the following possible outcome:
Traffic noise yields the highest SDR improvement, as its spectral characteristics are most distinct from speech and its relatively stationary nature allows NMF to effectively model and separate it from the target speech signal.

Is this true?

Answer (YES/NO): YES